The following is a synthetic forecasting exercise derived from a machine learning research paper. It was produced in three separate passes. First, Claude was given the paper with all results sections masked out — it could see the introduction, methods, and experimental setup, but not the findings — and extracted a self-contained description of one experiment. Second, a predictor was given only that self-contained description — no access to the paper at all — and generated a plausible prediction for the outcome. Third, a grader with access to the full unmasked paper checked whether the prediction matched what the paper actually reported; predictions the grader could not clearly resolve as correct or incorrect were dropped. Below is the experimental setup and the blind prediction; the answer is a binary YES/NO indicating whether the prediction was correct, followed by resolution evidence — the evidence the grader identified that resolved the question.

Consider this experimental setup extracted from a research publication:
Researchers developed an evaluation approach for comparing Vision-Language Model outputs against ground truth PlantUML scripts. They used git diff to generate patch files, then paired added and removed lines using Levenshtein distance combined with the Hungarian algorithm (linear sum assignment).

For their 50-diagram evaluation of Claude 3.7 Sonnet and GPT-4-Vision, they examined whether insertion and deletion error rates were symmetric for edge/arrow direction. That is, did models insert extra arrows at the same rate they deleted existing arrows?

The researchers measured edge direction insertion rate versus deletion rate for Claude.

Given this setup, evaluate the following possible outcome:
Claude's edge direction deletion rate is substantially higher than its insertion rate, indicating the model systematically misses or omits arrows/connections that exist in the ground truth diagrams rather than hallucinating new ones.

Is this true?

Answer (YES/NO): NO